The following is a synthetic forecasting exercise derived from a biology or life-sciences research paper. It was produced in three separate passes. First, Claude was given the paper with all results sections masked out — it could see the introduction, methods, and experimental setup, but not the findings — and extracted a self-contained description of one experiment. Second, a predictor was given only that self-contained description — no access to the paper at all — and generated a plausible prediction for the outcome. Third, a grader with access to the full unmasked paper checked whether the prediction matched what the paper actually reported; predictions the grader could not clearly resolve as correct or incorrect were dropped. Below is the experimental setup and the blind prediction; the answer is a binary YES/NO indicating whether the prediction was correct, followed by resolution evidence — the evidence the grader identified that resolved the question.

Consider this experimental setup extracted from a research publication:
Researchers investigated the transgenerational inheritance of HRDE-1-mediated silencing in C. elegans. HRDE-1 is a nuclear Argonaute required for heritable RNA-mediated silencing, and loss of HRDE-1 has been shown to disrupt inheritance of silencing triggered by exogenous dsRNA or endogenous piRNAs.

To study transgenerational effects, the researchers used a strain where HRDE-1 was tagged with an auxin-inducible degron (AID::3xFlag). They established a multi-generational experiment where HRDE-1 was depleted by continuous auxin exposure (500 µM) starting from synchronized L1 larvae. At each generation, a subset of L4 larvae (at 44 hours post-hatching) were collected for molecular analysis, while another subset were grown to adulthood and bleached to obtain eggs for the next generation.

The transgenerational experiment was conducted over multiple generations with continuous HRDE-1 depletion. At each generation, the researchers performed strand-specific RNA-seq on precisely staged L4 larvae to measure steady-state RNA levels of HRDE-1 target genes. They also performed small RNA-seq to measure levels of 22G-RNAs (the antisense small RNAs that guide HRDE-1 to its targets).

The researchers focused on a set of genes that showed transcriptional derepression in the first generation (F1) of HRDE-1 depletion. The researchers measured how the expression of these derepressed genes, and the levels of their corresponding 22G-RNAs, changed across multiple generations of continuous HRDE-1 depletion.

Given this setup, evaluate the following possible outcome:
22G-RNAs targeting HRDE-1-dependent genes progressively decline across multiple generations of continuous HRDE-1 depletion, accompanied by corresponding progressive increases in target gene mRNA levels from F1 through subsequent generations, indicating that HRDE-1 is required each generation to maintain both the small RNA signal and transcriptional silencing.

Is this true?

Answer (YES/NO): NO